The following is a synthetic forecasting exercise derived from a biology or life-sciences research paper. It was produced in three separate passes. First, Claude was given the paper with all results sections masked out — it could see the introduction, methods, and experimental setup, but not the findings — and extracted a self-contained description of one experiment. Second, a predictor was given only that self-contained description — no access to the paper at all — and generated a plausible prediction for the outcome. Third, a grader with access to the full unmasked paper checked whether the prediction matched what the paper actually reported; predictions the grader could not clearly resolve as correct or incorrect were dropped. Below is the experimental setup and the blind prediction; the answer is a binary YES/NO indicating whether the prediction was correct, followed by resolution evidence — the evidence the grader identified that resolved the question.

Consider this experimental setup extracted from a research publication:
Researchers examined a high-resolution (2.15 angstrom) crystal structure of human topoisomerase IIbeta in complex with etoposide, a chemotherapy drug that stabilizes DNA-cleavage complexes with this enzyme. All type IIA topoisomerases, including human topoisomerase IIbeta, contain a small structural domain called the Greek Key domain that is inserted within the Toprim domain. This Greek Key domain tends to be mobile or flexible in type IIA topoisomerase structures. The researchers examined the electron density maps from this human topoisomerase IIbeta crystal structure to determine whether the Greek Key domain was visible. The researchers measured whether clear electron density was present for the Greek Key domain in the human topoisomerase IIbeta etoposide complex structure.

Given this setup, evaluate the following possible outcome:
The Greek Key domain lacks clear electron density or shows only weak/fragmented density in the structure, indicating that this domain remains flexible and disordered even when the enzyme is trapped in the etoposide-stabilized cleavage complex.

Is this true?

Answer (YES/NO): YES